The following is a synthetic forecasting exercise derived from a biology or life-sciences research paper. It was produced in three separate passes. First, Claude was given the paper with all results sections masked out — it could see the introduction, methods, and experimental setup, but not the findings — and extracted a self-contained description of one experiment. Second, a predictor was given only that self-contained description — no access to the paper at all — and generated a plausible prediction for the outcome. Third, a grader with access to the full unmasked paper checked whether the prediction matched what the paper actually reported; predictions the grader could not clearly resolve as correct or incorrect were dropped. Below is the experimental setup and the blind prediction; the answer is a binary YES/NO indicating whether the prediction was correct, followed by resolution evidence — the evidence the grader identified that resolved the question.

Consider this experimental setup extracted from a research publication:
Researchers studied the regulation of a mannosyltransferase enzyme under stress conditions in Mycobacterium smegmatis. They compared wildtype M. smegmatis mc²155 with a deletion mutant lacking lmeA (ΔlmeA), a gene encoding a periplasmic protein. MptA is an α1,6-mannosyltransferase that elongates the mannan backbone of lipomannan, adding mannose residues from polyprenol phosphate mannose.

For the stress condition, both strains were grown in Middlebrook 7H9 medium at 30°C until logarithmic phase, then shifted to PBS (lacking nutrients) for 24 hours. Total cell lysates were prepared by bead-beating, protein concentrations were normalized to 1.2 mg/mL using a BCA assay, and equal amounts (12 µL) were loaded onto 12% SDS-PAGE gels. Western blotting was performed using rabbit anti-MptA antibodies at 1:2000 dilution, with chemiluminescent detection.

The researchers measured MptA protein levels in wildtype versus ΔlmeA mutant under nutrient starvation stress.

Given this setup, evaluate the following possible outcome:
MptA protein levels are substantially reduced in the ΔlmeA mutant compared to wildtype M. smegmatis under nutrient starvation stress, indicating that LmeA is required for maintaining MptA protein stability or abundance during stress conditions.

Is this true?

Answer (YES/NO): YES